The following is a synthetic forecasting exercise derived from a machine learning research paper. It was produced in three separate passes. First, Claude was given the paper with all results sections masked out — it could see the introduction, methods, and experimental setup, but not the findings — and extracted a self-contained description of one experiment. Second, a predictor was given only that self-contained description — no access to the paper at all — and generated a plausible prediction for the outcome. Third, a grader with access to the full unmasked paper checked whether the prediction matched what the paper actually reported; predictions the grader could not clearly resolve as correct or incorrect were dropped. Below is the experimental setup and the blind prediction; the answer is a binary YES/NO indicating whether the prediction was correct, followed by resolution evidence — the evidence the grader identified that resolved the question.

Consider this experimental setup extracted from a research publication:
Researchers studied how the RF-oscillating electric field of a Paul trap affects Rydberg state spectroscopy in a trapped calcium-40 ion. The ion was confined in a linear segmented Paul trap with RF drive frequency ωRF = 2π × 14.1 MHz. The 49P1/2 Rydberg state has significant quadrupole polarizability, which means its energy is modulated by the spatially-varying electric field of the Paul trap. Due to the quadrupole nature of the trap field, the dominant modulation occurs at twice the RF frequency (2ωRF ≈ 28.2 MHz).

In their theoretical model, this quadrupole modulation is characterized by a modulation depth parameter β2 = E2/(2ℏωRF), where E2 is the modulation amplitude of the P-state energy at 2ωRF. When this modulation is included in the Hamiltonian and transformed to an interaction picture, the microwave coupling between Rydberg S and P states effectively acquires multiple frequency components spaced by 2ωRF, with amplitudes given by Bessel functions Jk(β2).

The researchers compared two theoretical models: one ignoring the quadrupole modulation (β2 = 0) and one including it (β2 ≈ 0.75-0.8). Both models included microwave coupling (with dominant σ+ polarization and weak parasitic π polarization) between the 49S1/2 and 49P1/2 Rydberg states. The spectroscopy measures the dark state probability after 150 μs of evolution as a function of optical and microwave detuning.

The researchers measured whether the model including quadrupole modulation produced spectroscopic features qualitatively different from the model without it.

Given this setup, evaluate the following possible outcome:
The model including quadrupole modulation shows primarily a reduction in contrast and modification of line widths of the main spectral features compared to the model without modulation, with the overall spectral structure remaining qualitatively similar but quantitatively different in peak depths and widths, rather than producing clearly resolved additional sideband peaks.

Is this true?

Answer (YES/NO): NO